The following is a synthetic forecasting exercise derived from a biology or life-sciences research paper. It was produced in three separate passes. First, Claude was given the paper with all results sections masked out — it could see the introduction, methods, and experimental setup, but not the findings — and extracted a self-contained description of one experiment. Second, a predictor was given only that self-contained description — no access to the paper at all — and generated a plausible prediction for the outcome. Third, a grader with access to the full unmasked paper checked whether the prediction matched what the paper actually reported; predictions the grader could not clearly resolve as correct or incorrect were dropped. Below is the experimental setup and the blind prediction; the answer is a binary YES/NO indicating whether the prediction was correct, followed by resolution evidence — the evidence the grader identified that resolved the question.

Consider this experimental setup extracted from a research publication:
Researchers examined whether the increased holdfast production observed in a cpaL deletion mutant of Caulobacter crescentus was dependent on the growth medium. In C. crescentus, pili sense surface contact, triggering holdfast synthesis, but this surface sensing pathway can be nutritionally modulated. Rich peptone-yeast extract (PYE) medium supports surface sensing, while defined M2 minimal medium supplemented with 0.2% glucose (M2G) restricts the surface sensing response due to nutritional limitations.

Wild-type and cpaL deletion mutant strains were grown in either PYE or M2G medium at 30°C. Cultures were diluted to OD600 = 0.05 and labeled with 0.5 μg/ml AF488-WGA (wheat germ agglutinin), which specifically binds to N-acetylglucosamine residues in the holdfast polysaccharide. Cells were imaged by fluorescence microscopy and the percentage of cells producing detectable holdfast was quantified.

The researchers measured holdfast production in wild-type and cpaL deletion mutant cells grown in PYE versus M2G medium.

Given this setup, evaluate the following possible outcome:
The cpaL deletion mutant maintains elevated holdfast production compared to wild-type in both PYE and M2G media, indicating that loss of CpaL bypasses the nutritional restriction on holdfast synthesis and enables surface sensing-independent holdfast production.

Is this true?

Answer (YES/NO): NO